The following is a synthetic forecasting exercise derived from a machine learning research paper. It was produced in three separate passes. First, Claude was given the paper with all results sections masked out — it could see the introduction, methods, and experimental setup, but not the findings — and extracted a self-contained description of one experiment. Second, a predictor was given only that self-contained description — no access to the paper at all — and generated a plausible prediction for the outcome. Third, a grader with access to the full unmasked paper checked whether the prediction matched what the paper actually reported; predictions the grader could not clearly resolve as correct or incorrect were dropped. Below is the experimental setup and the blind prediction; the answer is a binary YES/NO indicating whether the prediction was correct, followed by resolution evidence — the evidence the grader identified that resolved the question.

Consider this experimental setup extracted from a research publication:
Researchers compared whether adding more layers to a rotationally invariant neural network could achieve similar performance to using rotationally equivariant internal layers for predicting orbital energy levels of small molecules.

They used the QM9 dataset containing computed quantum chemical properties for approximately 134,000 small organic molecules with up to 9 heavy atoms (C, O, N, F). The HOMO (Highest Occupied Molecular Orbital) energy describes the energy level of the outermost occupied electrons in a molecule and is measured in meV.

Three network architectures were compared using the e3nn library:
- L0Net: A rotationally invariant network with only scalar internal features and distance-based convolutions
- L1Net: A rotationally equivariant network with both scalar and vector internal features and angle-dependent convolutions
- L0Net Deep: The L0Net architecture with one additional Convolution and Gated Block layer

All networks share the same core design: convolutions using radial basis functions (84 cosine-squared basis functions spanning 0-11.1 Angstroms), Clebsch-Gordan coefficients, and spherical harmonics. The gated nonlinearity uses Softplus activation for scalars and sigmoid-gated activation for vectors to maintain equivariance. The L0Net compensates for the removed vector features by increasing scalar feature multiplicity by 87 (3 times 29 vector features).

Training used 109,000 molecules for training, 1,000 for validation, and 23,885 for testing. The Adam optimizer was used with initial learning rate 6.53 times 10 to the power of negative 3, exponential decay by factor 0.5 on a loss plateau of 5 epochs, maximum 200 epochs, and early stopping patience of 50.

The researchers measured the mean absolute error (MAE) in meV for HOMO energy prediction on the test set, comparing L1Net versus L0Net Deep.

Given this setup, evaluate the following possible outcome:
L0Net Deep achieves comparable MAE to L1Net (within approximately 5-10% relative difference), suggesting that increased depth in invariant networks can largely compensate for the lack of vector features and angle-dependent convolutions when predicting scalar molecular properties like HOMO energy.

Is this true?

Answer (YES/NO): YES